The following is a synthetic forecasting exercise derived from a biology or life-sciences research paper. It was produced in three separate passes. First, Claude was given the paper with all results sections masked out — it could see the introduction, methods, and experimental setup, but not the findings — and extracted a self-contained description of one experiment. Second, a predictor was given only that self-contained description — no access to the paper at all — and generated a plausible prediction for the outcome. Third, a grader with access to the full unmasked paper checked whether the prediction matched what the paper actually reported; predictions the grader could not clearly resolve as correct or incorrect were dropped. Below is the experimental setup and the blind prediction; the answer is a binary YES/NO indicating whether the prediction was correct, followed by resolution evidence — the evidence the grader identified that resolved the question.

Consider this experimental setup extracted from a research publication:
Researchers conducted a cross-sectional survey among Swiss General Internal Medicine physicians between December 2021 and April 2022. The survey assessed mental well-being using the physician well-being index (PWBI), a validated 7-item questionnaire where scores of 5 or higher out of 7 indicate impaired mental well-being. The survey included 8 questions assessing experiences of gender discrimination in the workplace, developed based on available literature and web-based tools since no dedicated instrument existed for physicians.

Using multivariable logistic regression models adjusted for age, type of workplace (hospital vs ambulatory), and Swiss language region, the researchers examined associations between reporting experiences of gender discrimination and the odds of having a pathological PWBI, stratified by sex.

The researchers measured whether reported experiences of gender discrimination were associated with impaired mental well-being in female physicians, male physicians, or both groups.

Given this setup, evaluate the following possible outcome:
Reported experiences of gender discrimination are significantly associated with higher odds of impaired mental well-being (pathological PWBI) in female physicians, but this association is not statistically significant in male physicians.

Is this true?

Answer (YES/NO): YES